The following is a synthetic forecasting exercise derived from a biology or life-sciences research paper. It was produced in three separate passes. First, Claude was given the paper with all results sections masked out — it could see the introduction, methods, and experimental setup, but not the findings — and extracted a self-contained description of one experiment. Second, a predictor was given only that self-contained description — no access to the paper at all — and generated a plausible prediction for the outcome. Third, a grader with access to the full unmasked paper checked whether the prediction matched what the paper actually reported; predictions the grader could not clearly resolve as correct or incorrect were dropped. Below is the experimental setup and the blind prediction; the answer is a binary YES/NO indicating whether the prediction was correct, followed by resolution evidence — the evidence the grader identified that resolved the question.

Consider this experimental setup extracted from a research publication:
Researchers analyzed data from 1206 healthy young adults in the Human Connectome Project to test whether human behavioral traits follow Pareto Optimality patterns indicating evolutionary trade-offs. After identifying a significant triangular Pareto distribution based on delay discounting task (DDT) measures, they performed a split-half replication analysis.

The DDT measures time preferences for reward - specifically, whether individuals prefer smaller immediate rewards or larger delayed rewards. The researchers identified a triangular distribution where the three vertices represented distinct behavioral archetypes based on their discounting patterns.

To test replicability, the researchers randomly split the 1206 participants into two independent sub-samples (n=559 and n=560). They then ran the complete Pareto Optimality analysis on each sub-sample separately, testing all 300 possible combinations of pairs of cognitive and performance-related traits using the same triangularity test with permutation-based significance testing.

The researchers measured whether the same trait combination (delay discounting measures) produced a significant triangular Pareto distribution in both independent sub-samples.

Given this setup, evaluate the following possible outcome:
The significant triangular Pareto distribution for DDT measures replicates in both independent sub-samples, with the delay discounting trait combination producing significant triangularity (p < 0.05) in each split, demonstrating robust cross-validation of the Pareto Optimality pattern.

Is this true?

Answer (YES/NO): YES